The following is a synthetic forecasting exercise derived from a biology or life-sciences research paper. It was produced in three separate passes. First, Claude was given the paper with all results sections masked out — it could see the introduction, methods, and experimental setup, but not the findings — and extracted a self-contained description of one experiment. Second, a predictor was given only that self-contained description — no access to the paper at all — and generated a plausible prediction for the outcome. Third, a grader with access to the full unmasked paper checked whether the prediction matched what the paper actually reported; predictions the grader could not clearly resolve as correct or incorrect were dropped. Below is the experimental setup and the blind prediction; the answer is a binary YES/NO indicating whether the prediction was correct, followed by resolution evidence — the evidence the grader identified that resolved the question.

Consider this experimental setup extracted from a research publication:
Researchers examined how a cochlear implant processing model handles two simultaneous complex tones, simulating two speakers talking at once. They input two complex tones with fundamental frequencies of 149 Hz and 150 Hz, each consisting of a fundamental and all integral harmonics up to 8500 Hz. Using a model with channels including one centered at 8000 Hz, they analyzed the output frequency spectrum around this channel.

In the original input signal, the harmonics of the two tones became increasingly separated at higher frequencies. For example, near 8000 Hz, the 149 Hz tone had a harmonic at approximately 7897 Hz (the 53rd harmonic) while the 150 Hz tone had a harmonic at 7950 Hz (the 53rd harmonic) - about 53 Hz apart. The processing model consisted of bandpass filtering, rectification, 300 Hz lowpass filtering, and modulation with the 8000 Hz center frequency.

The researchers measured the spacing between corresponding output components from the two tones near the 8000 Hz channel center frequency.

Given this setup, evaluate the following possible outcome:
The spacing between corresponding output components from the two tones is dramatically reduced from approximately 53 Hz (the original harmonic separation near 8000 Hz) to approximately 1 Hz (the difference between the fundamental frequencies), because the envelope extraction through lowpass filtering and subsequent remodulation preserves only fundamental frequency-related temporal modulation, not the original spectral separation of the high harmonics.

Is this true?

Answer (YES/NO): YES